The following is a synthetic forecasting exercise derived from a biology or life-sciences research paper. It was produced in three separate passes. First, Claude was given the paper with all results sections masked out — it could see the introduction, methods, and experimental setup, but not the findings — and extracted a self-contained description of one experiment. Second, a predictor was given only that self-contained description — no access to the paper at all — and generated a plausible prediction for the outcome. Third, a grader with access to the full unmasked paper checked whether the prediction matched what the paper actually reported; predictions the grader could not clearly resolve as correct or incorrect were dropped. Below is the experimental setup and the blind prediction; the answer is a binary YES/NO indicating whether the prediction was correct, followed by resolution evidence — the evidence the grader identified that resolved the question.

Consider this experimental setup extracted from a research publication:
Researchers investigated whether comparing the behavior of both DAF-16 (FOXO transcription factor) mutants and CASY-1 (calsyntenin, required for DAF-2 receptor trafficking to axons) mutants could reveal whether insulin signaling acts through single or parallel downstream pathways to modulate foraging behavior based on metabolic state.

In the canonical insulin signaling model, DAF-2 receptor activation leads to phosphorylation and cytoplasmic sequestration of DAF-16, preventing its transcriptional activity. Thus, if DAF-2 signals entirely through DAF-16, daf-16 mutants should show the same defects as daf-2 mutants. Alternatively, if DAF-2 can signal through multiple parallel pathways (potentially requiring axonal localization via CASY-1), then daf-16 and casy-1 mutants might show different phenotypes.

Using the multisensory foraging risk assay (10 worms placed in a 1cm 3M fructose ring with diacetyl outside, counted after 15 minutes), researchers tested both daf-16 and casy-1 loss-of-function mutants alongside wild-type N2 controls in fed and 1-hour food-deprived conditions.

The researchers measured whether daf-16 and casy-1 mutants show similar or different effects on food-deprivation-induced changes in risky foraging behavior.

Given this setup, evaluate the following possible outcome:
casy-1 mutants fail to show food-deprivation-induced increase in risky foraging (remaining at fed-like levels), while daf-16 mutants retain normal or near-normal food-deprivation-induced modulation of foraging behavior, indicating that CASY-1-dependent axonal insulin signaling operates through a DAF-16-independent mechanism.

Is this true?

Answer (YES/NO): NO